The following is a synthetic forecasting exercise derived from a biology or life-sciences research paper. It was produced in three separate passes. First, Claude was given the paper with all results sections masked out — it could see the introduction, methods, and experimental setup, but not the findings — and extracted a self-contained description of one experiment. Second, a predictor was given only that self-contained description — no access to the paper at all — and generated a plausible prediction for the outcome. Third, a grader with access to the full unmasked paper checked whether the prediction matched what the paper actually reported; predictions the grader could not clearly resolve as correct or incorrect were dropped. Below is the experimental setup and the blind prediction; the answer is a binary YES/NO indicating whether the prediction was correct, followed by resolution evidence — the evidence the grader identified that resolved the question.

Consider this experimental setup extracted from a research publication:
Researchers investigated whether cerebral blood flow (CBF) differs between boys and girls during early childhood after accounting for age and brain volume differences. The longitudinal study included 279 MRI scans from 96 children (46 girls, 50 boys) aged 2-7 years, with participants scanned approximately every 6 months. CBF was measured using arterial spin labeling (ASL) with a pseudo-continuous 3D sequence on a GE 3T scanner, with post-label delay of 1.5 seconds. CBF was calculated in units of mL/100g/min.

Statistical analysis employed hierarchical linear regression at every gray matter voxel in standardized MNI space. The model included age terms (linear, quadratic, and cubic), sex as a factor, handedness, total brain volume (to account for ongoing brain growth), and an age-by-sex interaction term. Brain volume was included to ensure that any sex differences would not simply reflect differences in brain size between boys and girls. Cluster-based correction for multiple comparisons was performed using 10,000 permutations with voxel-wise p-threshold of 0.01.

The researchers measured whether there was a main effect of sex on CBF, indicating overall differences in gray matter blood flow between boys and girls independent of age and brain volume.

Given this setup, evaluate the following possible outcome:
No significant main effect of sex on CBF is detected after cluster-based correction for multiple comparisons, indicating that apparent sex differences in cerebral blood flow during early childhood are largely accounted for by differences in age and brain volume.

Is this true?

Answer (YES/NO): YES